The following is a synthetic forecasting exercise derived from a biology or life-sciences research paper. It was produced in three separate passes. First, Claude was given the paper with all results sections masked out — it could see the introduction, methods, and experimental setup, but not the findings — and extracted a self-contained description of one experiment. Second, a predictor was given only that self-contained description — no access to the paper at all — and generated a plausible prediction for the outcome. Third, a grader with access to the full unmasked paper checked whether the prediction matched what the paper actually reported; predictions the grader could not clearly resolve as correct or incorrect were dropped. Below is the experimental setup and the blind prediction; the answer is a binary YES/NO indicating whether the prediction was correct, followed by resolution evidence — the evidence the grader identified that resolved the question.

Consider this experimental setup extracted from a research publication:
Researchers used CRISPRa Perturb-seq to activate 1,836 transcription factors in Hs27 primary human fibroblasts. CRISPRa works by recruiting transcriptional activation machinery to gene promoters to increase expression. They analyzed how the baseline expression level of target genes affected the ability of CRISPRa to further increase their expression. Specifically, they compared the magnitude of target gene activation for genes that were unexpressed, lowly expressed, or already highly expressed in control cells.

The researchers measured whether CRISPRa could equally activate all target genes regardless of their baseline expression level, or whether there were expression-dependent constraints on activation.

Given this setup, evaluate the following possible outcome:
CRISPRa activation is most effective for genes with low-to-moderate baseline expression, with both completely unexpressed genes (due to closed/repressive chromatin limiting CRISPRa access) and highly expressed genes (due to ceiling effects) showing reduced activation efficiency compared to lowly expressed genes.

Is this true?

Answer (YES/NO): NO